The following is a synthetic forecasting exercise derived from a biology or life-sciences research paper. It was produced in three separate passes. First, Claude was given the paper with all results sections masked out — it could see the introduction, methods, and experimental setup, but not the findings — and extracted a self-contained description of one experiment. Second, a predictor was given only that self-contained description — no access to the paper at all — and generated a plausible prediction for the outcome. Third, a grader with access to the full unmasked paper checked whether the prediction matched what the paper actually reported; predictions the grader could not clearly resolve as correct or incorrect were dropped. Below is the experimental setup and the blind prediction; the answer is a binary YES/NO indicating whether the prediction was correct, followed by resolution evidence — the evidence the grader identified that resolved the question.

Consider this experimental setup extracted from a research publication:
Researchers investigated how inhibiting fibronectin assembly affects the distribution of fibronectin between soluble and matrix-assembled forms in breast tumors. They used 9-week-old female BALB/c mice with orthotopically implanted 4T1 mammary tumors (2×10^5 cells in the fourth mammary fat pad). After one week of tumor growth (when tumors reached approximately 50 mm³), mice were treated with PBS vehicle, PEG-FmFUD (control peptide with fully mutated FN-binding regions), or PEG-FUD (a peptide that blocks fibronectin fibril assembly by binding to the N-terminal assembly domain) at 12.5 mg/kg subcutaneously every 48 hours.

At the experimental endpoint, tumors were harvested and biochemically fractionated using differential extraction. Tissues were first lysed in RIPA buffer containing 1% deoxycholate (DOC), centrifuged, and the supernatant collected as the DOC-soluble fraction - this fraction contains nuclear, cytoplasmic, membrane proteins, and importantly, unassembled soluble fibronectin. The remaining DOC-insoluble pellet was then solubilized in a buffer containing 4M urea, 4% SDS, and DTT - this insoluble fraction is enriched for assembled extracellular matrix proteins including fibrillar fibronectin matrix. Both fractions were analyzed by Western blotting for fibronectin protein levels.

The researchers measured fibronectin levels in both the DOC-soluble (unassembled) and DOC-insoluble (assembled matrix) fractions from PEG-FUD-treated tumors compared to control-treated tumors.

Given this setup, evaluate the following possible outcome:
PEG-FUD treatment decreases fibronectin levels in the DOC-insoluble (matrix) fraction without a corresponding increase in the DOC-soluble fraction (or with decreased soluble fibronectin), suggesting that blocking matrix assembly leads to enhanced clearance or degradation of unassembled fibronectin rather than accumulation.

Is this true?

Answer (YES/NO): YES